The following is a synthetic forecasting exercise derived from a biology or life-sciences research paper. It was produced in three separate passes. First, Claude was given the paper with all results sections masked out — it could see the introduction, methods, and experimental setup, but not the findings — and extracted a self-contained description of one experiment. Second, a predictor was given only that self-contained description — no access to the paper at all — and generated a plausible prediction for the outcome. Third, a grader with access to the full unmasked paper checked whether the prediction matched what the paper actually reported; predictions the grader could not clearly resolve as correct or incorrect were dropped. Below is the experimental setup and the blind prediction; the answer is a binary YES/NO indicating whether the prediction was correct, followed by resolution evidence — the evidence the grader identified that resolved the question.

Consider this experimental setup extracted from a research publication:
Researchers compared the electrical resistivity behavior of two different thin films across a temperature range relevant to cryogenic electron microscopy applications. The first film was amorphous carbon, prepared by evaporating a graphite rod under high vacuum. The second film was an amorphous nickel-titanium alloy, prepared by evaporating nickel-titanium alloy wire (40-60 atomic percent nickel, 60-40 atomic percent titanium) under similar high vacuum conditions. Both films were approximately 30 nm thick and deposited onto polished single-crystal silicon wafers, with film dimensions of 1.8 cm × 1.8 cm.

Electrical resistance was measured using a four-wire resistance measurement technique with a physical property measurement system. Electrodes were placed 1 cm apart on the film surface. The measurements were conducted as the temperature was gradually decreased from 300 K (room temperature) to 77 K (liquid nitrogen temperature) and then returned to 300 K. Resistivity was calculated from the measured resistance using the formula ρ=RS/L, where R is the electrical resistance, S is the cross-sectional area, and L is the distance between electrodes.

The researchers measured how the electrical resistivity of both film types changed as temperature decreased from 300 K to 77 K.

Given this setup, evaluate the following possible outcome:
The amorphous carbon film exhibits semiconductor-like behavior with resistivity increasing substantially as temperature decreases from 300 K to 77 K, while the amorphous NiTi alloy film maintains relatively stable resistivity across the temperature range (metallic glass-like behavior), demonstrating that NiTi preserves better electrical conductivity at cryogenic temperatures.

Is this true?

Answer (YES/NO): YES